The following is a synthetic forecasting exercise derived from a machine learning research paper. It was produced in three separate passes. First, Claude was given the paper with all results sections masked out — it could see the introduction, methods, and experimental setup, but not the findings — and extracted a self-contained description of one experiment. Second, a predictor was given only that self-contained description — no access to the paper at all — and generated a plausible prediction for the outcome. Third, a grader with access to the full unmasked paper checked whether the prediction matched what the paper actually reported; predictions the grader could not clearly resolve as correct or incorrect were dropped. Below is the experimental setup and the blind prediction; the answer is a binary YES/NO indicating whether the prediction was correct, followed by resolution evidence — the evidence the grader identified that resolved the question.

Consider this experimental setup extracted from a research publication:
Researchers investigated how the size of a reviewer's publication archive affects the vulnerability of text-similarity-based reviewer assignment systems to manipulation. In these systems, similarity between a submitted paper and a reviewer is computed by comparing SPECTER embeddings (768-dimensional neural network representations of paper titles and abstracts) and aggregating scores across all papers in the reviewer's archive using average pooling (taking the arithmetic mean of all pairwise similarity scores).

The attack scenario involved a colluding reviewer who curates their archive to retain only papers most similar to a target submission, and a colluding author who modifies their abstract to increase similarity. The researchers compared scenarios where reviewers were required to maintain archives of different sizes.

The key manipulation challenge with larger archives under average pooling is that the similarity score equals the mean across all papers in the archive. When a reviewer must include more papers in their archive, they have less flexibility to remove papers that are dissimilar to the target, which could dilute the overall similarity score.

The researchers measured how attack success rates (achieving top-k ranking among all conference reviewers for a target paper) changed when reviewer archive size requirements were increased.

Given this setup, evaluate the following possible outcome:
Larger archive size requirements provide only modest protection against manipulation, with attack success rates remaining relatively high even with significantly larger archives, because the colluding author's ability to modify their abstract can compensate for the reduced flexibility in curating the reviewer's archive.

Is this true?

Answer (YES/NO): NO